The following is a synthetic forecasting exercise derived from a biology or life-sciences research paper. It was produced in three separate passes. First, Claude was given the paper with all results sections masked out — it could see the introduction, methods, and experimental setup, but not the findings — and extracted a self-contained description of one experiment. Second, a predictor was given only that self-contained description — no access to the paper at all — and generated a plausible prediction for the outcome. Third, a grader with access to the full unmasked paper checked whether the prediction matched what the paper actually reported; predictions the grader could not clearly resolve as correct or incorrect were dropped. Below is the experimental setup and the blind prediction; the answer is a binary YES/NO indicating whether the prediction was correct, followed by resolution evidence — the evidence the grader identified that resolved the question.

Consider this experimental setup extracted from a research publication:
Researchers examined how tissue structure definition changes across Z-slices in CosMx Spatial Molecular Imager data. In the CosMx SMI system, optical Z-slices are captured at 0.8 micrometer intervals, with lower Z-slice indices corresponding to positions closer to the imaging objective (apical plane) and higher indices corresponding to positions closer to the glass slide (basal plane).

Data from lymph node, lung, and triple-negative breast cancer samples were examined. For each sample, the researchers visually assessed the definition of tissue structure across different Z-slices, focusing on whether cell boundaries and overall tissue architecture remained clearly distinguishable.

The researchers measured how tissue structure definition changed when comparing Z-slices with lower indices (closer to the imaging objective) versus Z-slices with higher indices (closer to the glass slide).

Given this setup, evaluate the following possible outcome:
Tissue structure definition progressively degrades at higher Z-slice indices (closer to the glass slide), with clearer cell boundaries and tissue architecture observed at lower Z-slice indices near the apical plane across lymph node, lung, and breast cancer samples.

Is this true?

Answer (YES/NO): YES